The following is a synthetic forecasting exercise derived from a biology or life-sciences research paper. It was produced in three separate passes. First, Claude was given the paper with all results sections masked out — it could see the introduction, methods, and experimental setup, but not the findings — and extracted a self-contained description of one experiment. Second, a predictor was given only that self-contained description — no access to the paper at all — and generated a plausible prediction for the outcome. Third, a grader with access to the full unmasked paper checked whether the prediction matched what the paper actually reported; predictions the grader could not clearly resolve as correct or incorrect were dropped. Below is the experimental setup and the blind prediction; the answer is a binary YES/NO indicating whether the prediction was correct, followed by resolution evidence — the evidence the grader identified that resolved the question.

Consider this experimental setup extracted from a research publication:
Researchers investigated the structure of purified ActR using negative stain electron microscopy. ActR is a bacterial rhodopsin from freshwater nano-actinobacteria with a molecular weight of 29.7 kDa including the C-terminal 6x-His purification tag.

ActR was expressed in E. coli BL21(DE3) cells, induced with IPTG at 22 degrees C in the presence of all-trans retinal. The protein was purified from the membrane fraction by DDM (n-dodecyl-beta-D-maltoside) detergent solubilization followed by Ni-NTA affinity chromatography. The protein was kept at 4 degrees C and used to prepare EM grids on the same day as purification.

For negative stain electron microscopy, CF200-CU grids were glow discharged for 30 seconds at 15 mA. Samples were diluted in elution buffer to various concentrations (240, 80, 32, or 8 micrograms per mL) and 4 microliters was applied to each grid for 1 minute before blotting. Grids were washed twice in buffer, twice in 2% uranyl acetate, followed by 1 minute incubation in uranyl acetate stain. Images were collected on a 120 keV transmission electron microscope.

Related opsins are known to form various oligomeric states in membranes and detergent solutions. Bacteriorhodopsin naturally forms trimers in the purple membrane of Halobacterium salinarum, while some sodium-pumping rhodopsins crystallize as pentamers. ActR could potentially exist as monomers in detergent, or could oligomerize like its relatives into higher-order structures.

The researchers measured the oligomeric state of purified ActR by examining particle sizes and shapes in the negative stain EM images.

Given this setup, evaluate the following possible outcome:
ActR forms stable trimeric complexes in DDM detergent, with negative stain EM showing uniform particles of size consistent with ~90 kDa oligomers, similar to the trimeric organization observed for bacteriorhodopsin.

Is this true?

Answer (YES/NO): NO